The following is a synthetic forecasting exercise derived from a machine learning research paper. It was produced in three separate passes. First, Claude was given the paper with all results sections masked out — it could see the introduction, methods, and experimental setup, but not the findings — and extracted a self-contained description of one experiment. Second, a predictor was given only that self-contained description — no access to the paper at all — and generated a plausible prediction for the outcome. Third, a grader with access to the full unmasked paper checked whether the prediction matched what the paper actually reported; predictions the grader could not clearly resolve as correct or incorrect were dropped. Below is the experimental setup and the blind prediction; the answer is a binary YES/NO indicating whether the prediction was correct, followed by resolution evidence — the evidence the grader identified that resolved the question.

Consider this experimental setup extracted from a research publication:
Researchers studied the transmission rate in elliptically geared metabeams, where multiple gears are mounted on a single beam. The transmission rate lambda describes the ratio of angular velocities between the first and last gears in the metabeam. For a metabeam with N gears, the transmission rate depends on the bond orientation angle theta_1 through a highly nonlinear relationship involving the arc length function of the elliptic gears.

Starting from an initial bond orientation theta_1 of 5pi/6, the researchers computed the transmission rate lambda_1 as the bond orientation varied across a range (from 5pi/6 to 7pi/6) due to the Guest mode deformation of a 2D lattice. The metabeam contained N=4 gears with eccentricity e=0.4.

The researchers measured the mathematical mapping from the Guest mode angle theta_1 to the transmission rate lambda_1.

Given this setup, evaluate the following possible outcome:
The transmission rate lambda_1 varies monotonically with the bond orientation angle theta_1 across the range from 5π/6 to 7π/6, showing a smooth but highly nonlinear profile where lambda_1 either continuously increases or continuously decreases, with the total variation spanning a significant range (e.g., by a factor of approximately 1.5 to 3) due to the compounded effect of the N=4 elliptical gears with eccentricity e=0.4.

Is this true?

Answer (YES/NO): NO